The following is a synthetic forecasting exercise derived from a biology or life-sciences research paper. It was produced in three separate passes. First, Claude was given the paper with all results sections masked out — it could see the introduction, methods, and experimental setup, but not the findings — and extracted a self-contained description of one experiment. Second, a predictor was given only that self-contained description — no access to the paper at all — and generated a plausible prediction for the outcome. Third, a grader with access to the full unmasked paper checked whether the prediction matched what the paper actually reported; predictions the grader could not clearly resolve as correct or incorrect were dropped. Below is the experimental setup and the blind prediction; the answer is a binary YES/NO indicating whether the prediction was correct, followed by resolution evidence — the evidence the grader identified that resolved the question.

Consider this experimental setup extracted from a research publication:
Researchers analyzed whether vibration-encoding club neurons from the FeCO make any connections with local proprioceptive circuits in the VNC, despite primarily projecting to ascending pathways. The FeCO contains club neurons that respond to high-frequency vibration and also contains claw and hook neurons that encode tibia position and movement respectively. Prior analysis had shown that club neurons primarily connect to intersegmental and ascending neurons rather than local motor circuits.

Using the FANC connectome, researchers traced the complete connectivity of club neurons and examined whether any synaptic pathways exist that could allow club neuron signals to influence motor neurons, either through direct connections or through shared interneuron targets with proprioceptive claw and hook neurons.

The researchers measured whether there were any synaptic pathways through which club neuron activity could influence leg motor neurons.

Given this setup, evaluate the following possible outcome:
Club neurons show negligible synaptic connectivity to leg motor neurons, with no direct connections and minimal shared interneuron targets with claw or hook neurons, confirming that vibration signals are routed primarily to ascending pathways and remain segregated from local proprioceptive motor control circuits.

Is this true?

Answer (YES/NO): NO